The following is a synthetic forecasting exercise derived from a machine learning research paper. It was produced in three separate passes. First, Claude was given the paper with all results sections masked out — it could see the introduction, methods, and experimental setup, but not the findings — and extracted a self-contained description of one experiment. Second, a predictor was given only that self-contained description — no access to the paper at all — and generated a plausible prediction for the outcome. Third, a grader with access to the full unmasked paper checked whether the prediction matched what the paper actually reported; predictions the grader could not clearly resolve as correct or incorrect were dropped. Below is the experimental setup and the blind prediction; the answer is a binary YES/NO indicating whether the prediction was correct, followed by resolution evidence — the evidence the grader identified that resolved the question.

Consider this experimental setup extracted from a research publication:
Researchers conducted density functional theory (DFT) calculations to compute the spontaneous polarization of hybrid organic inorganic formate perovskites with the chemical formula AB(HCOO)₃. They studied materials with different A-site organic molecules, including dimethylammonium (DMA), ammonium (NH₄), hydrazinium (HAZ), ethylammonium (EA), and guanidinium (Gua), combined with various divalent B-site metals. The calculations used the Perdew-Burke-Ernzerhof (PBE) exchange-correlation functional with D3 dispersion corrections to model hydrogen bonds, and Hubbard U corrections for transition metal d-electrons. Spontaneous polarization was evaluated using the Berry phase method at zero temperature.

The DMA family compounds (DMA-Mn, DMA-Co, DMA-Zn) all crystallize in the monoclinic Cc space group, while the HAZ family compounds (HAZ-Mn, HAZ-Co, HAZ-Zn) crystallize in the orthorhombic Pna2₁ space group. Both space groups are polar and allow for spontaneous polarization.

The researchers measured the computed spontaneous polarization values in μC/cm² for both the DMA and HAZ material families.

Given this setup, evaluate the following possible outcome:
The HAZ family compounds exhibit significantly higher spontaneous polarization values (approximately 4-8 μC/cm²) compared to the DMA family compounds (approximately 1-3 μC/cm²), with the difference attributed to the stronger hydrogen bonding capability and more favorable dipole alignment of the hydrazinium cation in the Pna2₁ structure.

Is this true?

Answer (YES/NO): NO